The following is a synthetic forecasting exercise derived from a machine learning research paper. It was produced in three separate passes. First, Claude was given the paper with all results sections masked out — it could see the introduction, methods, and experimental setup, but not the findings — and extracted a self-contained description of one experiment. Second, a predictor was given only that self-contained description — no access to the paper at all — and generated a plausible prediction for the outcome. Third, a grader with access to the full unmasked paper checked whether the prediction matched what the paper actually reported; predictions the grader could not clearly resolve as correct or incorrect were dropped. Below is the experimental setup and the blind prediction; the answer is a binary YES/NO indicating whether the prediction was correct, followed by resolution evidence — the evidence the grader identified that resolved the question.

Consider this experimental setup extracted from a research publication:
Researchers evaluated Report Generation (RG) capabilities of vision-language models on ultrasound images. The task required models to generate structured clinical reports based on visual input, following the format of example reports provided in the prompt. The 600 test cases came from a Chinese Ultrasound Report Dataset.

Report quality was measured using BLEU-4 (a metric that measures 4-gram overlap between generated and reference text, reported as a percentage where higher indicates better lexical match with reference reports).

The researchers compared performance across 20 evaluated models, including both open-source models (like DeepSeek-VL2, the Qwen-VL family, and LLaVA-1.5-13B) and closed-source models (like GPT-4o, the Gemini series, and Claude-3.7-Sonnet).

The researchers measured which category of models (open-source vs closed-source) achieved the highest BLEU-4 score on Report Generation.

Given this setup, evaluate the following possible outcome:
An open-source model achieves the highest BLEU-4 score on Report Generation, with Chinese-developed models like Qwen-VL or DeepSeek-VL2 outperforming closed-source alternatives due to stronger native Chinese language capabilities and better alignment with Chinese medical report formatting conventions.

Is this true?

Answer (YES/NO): NO